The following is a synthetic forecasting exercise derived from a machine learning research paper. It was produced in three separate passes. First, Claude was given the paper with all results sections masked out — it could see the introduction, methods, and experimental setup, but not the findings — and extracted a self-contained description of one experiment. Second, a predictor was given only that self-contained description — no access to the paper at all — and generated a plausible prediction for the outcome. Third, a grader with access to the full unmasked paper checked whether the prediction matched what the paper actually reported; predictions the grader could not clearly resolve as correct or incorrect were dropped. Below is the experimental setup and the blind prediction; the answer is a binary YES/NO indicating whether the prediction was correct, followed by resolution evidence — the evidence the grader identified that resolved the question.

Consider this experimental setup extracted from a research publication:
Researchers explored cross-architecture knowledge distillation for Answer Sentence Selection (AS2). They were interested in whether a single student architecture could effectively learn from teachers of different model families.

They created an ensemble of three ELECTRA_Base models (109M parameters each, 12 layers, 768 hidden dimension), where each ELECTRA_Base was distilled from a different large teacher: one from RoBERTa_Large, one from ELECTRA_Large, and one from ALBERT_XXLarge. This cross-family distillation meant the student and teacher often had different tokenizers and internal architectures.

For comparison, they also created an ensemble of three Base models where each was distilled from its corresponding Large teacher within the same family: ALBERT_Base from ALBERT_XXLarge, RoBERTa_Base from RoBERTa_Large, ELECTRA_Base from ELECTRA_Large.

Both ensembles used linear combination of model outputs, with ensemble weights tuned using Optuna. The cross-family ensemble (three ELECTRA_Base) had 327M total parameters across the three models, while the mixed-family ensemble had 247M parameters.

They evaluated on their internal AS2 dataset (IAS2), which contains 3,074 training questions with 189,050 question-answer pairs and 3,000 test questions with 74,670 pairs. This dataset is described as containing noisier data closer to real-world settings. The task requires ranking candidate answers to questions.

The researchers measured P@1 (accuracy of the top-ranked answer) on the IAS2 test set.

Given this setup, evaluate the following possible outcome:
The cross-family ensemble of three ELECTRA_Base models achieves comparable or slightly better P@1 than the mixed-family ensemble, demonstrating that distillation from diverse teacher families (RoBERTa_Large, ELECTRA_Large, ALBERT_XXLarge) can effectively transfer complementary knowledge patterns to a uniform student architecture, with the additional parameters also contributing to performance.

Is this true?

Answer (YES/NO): YES